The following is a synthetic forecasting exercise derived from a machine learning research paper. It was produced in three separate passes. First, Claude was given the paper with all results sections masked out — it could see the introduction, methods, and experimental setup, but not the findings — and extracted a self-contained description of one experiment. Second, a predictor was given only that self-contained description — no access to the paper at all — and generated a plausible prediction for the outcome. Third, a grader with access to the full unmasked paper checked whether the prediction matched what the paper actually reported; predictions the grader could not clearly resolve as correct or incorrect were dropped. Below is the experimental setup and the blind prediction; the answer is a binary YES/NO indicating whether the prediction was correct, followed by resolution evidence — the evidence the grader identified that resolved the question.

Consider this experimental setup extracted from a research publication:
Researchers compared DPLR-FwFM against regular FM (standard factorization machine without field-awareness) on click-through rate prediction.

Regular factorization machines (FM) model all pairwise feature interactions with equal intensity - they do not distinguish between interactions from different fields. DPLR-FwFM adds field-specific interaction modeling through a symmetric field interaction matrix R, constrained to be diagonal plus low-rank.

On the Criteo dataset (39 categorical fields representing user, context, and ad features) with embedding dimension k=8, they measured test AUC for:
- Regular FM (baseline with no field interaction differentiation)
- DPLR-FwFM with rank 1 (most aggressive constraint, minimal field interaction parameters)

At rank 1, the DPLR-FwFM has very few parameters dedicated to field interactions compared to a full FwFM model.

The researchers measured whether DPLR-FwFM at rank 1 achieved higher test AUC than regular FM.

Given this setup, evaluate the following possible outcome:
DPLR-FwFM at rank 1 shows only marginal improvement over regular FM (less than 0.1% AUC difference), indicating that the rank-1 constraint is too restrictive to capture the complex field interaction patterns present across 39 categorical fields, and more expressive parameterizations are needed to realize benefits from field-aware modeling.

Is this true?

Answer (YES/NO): YES